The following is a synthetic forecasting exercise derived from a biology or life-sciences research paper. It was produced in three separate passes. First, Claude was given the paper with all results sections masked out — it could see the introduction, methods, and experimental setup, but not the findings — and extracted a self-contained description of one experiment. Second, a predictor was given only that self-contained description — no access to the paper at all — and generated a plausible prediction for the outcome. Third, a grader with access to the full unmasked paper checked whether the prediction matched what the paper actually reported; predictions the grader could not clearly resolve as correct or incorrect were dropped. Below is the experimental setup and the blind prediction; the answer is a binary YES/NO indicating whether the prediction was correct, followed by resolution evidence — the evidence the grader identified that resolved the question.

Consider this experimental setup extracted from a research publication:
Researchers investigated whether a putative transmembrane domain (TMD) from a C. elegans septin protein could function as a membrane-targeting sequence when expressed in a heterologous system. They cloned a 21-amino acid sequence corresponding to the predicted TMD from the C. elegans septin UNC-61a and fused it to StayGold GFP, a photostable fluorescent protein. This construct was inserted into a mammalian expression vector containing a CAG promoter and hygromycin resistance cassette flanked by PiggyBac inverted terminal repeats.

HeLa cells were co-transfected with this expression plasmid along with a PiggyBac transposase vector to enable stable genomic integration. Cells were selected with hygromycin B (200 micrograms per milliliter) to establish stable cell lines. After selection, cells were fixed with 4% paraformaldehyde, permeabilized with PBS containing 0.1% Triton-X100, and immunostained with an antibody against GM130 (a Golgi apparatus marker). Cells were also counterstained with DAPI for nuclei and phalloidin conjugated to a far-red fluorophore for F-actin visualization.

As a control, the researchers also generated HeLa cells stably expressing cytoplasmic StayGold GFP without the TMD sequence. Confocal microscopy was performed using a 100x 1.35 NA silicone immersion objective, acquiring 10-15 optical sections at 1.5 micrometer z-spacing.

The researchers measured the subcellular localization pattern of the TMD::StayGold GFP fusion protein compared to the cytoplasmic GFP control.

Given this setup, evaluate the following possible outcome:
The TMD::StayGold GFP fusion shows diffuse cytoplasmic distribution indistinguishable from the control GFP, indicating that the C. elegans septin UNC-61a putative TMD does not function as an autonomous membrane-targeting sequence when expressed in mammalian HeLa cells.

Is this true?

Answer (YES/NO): NO